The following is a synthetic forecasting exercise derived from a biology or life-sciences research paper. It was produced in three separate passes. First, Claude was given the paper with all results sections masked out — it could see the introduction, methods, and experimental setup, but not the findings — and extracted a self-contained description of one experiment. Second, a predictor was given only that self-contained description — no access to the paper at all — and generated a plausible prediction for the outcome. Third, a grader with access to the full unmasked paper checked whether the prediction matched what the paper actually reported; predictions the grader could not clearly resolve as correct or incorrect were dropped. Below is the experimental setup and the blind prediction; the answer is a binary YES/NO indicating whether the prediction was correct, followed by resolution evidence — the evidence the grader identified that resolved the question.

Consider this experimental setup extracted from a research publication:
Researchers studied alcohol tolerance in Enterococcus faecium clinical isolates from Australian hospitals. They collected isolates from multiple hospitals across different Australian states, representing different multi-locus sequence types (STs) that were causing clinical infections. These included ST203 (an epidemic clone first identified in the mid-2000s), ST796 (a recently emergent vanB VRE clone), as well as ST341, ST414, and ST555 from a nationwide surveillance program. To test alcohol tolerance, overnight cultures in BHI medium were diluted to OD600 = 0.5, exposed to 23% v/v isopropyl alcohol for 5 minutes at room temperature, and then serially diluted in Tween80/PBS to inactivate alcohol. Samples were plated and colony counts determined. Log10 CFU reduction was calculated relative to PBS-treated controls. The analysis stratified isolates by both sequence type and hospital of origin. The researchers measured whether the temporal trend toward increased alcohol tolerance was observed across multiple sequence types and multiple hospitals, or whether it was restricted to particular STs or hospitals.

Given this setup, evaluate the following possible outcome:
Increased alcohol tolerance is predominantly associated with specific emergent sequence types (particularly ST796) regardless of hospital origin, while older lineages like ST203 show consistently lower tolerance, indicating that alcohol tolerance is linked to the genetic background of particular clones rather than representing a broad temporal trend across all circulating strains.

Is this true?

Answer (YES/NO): NO